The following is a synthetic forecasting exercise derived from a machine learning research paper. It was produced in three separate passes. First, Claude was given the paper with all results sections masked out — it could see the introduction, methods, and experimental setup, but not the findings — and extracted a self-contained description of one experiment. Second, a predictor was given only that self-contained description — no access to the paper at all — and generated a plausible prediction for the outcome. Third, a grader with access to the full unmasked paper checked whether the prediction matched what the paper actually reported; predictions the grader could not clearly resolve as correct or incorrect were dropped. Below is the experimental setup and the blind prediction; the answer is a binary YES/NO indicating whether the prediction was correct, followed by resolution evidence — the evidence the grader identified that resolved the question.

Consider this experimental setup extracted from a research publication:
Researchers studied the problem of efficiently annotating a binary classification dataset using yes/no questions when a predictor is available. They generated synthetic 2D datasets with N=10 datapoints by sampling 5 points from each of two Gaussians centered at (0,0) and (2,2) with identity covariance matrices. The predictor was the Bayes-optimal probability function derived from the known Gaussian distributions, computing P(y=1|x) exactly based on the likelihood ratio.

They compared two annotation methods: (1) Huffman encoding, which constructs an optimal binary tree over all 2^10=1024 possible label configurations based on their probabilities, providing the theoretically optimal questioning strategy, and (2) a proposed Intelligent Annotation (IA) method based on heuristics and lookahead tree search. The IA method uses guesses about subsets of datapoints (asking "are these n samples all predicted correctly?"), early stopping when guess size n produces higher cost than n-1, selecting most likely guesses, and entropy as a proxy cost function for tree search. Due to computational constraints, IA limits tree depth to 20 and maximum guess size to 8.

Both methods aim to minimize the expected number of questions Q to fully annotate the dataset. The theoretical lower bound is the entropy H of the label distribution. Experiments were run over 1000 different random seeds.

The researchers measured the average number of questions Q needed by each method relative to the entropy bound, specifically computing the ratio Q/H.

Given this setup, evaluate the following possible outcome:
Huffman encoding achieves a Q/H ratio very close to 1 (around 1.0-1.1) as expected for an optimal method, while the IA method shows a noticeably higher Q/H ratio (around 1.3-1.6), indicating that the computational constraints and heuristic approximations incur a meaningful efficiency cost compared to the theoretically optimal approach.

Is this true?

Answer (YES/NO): YES